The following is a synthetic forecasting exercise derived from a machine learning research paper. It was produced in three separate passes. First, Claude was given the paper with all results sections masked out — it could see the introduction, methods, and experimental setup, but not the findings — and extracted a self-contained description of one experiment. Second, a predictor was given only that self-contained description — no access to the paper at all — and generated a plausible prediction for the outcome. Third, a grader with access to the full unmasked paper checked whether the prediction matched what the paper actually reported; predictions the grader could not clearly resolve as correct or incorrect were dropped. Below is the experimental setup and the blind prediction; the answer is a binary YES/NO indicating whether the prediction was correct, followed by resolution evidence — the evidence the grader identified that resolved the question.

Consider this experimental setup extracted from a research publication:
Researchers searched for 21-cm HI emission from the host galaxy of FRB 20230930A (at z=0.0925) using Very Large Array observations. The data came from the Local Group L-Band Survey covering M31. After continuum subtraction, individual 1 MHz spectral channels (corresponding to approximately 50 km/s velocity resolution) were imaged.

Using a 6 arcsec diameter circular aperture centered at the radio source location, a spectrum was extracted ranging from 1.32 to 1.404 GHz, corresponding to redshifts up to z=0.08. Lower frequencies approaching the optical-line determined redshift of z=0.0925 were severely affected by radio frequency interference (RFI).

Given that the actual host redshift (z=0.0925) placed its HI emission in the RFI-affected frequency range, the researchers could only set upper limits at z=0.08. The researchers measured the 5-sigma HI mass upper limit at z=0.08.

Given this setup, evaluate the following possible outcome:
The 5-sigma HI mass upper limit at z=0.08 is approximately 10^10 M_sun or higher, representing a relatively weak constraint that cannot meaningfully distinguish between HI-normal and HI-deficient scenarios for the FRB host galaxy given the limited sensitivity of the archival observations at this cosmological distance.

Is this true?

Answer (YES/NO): YES